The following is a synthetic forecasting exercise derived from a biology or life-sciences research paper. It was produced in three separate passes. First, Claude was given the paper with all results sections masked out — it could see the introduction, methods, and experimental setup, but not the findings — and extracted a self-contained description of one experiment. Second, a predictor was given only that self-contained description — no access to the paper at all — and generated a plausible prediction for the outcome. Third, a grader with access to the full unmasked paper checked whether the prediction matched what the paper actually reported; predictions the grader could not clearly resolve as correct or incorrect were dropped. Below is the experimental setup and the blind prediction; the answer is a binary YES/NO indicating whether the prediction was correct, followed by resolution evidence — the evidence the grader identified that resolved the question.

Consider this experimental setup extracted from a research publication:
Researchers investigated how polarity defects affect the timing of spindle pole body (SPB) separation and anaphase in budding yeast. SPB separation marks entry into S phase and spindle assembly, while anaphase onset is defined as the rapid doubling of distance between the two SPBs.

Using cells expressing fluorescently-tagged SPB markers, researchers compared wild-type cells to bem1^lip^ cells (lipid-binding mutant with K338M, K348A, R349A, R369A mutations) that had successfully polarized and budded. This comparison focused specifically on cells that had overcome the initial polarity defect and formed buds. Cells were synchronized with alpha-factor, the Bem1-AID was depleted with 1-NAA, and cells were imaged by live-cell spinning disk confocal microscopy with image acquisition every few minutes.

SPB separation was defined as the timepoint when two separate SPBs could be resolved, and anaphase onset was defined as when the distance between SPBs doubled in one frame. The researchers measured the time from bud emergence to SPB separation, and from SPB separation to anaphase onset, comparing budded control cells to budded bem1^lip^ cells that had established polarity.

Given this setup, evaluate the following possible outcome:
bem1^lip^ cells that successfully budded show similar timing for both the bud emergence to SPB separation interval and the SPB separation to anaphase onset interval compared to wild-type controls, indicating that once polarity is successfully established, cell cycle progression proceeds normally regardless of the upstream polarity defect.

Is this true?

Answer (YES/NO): NO